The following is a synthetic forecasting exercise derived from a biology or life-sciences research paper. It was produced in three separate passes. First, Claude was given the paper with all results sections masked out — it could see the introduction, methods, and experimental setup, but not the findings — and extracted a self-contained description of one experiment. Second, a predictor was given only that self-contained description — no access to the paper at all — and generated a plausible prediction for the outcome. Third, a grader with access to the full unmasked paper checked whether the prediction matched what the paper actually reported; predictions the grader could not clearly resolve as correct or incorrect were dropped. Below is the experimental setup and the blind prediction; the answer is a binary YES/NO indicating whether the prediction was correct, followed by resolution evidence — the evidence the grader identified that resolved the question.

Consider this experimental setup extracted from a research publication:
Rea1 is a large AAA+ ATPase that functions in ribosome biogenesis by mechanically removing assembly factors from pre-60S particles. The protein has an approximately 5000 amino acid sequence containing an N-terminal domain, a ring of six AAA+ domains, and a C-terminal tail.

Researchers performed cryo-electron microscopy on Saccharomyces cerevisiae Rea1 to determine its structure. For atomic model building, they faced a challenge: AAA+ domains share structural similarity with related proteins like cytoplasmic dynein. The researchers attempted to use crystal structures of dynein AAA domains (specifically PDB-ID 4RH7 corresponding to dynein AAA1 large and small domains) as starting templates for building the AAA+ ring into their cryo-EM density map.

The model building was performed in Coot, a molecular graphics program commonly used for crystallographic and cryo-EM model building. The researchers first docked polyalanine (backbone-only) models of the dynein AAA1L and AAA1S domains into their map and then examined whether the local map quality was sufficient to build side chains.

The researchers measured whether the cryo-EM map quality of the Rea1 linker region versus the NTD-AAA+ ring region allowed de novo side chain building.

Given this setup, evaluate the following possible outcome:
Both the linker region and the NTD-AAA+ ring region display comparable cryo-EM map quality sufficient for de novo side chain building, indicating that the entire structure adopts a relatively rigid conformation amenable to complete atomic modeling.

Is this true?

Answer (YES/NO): NO